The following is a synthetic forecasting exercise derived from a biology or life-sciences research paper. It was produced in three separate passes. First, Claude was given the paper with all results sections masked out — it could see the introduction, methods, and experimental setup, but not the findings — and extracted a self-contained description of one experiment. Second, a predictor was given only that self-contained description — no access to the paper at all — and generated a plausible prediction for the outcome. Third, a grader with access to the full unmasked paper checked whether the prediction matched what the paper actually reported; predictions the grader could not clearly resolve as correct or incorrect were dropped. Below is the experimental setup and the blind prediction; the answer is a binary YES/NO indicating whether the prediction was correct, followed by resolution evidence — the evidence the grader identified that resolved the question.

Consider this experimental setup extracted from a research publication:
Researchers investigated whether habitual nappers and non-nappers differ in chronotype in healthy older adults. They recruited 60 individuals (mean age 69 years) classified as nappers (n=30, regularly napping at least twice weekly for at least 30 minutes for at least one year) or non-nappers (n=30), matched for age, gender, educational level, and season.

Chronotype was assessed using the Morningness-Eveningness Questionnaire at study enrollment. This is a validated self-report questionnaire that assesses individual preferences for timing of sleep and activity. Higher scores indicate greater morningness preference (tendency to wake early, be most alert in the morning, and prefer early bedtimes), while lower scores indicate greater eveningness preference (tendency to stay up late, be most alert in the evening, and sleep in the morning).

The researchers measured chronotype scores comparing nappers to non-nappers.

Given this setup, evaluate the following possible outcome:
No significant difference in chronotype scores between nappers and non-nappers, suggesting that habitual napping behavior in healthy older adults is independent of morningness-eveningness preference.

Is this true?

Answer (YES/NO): YES